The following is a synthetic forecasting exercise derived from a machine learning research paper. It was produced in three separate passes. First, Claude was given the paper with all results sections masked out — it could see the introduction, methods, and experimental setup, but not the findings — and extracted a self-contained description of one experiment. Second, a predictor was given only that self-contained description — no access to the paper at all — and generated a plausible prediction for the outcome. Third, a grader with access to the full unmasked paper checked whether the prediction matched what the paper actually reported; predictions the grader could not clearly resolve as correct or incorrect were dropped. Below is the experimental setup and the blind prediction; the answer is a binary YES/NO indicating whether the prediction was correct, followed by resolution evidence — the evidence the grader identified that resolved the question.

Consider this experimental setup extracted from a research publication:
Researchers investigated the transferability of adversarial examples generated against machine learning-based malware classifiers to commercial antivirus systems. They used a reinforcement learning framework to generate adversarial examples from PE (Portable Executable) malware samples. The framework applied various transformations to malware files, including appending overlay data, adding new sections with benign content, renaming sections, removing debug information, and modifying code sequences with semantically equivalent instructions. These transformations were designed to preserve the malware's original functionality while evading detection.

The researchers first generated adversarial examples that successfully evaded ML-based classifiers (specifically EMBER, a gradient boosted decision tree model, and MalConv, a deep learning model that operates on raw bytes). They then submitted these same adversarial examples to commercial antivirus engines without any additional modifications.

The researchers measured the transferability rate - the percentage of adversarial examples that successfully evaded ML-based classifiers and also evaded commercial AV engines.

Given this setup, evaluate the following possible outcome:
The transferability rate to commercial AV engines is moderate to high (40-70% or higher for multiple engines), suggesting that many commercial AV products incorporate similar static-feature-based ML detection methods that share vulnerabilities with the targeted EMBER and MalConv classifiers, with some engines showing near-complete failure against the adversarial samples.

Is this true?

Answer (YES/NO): NO